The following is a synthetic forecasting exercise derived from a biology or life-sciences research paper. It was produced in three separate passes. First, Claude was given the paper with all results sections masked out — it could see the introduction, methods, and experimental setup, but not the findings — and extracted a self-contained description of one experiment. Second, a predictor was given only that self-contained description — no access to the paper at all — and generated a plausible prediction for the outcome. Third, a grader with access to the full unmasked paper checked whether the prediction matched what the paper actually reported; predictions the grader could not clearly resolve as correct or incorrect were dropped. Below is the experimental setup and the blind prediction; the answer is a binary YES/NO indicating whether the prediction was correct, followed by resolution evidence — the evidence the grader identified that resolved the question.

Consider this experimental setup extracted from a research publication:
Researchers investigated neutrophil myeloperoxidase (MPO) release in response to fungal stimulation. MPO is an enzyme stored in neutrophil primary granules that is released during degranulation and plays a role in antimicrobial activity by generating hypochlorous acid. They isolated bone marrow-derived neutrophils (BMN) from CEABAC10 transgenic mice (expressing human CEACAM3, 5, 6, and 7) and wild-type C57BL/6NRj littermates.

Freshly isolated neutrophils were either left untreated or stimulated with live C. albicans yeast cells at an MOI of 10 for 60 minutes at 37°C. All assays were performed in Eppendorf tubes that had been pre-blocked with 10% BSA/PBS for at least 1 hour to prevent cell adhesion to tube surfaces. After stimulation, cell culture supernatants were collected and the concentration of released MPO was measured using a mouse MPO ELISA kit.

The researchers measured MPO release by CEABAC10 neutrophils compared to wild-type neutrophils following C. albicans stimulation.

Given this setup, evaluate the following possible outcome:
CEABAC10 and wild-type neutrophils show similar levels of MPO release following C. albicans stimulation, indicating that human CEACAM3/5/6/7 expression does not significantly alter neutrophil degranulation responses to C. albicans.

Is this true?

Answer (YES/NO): NO